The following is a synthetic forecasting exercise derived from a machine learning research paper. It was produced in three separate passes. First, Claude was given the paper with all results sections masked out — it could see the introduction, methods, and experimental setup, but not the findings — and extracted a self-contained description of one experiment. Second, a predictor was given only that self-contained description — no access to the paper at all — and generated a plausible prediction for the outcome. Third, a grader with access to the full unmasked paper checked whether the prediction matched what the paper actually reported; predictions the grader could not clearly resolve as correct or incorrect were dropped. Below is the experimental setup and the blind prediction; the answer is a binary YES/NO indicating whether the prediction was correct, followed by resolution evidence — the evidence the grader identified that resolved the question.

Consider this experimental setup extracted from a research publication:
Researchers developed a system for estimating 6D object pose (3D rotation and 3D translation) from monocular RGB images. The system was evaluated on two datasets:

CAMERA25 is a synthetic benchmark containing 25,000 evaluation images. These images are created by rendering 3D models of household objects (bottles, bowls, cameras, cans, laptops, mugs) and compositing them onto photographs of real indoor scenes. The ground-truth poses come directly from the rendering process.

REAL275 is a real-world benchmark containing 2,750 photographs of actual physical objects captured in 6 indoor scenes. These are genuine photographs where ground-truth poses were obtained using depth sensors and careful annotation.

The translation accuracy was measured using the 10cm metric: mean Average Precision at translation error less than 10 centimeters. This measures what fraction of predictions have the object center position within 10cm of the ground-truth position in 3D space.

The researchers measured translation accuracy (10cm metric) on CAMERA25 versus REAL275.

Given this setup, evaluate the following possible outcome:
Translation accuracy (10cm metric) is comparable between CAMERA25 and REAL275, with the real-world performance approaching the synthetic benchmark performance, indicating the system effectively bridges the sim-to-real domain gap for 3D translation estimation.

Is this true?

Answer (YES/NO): NO